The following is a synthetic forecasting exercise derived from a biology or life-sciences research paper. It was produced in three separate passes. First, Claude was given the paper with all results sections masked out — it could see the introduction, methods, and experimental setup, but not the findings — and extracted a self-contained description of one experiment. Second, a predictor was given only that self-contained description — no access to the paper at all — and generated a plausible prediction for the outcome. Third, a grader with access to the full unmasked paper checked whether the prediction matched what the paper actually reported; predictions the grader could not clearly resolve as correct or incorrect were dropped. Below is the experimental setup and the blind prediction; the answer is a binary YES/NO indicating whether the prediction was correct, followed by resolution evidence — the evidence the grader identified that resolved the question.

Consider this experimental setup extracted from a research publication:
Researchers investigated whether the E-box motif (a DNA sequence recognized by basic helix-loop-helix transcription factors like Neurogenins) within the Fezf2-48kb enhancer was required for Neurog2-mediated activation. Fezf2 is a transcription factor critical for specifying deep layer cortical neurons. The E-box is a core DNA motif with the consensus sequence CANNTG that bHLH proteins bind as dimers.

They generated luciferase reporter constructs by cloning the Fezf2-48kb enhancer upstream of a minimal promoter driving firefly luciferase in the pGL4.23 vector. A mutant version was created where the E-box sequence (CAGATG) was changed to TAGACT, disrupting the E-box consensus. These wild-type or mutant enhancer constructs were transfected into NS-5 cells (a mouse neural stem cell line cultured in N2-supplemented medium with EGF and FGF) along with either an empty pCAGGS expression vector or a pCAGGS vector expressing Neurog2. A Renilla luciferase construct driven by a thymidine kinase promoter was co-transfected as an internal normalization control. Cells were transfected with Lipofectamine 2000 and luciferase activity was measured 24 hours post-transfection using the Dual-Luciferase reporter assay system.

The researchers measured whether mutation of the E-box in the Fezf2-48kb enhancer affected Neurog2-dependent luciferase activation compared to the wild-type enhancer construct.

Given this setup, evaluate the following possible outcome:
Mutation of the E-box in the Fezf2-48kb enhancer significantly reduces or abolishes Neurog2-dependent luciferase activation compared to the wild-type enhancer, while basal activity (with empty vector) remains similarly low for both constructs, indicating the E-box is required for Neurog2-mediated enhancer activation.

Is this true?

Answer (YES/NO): YES